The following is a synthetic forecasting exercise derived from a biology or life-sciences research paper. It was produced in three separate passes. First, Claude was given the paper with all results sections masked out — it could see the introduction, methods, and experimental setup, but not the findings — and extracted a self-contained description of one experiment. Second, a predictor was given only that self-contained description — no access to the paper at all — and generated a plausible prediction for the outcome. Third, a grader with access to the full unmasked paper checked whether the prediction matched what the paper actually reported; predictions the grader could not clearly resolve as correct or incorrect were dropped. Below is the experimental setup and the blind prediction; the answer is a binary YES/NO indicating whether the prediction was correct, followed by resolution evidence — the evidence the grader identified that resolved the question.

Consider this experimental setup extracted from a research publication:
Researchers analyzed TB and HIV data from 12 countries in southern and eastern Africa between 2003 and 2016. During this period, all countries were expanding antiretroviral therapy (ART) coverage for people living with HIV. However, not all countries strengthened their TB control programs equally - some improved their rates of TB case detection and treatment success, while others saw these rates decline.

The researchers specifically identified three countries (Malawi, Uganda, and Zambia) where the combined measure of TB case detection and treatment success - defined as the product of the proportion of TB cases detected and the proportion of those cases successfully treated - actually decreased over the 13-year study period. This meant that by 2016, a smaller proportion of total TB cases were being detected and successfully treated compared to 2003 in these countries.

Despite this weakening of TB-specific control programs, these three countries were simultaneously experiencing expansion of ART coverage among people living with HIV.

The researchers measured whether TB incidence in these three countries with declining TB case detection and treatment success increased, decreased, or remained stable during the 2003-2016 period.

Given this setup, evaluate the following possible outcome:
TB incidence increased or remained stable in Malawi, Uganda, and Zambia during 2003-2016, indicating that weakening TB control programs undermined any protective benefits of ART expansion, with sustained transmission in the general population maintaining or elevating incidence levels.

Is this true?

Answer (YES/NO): NO